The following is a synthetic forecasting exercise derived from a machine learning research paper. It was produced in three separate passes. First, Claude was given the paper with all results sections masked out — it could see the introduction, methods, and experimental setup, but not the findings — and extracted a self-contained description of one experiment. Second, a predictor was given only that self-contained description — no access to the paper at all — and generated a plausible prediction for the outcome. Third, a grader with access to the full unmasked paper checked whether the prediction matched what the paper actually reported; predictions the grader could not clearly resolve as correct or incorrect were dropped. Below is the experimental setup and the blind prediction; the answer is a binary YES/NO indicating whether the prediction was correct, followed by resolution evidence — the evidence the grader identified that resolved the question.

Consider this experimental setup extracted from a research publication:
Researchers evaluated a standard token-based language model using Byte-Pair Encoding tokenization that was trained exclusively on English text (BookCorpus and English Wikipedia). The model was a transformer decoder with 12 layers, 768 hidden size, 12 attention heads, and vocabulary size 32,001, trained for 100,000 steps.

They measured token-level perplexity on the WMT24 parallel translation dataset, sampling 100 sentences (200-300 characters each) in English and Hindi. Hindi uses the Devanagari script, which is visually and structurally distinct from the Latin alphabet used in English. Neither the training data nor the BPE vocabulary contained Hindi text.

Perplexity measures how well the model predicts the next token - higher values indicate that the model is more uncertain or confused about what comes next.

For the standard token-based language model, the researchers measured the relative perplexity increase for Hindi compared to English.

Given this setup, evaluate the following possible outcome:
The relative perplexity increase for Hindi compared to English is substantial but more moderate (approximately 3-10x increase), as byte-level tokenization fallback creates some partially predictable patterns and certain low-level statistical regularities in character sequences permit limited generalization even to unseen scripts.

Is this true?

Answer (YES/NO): NO